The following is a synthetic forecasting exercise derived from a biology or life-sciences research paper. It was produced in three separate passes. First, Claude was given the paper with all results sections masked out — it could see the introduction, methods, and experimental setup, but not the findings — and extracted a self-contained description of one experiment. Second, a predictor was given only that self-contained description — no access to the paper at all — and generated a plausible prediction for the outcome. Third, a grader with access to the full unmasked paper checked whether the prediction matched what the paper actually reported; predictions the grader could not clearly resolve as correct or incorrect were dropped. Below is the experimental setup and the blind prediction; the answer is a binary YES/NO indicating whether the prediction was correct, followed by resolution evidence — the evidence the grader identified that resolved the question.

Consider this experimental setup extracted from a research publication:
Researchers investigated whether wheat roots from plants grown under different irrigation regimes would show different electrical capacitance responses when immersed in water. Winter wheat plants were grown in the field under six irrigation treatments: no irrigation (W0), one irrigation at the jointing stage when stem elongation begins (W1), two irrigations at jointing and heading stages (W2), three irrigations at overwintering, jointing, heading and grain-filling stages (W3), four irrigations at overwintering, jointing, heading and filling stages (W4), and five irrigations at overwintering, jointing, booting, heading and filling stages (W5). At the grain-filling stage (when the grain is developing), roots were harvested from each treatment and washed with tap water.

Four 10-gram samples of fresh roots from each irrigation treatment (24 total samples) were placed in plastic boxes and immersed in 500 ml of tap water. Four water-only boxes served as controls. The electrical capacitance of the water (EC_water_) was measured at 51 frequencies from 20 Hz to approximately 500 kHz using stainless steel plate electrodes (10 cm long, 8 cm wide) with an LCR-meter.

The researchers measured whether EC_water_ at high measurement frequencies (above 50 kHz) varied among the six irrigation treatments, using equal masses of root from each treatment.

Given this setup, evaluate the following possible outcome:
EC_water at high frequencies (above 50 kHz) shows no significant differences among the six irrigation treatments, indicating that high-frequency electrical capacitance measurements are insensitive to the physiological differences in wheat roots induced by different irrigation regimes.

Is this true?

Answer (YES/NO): NO